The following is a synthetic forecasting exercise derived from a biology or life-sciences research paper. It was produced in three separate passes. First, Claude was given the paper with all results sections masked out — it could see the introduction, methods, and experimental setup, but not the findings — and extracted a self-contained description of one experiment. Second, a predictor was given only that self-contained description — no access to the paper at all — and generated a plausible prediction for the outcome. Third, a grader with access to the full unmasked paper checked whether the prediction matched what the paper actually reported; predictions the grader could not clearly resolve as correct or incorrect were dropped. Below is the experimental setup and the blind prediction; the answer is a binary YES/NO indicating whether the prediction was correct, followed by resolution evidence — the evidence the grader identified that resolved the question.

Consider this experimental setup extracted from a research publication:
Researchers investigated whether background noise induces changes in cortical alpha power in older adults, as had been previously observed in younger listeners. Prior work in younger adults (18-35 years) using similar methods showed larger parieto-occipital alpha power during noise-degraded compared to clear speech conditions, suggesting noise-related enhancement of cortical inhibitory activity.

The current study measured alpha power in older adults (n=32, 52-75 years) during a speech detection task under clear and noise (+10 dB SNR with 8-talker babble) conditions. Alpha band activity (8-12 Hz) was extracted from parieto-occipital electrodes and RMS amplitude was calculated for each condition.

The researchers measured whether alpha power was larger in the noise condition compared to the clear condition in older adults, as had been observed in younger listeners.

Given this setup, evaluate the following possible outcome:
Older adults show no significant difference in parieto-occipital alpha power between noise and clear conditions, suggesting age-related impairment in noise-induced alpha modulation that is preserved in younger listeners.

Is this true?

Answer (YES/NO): YES